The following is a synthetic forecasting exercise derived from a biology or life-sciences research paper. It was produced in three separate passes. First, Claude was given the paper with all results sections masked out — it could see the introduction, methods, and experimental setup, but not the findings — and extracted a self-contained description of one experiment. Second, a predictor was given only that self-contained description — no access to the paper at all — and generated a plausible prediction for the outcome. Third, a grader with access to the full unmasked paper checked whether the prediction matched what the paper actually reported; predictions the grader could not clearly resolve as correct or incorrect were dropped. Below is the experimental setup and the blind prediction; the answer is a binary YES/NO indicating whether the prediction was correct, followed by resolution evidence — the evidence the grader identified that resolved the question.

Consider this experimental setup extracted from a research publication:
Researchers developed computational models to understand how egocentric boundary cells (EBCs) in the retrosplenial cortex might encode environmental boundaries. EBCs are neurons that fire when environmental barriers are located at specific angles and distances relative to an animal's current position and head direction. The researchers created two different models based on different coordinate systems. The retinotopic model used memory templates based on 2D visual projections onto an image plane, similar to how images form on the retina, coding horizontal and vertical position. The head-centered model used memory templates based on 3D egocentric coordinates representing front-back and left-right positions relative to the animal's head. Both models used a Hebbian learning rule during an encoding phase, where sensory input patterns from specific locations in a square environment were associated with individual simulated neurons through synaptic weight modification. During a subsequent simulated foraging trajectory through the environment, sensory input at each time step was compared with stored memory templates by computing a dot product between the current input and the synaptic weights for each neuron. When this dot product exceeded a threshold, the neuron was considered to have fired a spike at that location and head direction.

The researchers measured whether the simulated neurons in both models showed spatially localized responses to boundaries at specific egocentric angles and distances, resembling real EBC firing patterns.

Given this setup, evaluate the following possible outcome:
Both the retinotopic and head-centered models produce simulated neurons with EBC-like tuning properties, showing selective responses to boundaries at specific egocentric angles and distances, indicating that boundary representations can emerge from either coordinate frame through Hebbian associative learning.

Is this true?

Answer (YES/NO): YES